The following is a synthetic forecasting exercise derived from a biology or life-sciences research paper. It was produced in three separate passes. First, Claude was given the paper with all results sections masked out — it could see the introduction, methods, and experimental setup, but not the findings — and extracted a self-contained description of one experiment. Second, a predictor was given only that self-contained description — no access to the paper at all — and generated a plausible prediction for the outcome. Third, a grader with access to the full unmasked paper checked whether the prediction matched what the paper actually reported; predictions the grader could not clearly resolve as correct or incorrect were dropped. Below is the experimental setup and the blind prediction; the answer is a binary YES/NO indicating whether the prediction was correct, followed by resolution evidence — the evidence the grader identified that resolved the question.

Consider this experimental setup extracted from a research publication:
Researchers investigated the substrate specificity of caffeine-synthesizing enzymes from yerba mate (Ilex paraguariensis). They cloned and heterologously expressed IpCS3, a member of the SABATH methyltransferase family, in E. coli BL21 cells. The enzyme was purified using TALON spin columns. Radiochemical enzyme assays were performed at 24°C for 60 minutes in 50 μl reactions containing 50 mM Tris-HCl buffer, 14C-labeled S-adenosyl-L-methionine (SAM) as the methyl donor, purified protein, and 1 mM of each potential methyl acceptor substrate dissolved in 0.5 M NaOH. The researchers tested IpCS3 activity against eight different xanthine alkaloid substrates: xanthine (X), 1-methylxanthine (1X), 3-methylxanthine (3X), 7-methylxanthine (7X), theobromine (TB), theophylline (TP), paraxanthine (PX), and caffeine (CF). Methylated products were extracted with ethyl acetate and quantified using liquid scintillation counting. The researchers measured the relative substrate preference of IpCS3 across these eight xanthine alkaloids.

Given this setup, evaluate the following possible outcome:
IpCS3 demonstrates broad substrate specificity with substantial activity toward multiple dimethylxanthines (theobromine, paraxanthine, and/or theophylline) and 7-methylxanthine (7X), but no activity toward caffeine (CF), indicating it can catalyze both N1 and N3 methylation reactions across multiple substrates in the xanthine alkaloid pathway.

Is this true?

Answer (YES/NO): NO